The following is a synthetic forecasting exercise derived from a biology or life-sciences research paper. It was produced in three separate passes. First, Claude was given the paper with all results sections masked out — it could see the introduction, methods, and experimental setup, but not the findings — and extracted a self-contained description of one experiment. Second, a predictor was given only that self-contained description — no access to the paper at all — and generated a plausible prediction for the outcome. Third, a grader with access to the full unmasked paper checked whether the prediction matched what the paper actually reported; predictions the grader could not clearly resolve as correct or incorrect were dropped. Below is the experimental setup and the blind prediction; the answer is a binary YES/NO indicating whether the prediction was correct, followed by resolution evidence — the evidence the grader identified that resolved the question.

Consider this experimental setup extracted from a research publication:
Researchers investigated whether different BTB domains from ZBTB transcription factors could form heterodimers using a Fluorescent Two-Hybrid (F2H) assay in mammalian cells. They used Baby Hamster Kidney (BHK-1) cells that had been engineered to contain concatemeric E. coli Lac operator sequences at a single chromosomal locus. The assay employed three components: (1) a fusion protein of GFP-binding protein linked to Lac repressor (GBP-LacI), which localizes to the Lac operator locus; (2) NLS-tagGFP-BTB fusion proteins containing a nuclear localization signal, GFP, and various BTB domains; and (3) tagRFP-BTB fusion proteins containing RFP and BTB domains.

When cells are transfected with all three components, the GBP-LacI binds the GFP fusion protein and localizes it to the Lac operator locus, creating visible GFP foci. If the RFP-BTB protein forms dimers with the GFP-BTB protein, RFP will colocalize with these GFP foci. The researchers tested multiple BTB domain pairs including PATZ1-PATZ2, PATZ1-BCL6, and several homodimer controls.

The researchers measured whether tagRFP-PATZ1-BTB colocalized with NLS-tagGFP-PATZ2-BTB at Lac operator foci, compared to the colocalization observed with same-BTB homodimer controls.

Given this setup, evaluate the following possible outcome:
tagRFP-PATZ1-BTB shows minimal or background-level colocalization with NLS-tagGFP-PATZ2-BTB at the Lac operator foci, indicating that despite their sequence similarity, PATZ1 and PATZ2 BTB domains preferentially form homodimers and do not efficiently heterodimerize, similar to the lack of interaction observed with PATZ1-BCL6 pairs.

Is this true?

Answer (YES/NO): NO